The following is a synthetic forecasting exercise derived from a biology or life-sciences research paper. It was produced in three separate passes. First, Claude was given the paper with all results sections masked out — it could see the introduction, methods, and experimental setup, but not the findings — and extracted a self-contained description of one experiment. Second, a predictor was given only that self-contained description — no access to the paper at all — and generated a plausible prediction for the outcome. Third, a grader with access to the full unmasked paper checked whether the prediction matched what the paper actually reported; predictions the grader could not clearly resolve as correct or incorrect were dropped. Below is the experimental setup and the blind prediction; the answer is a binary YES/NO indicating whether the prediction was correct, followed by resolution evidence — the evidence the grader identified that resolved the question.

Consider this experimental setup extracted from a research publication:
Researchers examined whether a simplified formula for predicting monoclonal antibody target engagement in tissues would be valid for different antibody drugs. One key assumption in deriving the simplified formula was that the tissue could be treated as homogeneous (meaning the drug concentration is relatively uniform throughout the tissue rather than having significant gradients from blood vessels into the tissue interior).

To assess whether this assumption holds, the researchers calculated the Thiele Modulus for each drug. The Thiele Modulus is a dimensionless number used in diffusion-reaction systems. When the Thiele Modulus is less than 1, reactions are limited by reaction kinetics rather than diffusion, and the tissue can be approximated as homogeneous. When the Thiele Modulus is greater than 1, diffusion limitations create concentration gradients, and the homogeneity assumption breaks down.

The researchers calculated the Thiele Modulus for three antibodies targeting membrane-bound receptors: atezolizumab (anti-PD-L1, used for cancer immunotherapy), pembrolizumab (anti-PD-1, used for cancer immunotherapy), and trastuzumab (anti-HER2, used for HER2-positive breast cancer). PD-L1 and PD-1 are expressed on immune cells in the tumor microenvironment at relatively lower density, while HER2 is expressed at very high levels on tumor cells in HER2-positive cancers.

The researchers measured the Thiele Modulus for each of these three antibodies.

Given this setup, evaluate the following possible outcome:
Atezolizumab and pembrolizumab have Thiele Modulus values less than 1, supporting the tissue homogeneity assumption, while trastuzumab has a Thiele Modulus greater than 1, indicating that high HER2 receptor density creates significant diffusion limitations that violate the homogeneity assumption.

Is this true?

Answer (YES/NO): YES